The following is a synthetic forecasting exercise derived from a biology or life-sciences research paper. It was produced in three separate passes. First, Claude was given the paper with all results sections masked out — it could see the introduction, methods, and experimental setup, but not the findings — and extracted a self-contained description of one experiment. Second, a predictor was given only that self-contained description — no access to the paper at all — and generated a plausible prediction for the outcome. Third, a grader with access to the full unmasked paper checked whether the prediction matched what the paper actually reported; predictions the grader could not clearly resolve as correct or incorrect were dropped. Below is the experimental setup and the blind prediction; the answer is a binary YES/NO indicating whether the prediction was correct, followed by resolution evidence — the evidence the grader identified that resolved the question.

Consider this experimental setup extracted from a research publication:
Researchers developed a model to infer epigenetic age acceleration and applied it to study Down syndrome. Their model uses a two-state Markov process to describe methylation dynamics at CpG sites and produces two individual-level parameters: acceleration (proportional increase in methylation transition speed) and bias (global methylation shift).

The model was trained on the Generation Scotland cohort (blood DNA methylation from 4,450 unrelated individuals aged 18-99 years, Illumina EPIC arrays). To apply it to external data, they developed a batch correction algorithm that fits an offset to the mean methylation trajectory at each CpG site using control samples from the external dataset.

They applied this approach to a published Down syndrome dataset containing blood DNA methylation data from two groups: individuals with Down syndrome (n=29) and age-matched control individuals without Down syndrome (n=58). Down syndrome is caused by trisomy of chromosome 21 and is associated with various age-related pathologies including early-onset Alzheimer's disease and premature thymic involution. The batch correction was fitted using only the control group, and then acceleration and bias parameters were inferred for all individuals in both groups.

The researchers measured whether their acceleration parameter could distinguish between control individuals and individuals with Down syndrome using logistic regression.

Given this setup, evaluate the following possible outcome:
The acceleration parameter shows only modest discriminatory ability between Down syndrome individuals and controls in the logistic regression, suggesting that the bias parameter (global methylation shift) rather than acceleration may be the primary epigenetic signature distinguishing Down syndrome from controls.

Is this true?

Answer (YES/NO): NO